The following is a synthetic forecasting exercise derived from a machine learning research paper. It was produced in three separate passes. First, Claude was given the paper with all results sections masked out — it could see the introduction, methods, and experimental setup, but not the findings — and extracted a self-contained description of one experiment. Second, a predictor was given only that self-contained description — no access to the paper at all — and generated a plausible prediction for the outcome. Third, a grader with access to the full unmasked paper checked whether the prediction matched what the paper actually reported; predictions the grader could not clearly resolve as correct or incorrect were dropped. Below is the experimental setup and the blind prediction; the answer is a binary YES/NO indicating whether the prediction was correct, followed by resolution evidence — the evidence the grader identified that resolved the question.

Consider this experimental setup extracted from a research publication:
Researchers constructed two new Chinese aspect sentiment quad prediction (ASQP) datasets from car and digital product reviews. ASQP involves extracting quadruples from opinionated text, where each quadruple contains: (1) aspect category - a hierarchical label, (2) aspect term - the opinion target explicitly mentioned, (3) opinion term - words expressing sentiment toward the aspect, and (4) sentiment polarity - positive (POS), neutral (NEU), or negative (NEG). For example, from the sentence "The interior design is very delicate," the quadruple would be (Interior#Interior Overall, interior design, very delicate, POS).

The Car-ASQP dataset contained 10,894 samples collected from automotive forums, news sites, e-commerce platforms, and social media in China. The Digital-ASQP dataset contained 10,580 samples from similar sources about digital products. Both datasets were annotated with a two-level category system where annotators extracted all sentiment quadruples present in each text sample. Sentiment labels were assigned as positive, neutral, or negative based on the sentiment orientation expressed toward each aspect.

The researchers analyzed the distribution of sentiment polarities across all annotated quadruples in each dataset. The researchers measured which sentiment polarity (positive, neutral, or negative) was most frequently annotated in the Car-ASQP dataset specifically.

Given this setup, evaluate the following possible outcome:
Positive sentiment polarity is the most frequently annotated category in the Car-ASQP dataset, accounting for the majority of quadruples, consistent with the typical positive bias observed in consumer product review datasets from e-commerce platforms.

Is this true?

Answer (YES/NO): NO